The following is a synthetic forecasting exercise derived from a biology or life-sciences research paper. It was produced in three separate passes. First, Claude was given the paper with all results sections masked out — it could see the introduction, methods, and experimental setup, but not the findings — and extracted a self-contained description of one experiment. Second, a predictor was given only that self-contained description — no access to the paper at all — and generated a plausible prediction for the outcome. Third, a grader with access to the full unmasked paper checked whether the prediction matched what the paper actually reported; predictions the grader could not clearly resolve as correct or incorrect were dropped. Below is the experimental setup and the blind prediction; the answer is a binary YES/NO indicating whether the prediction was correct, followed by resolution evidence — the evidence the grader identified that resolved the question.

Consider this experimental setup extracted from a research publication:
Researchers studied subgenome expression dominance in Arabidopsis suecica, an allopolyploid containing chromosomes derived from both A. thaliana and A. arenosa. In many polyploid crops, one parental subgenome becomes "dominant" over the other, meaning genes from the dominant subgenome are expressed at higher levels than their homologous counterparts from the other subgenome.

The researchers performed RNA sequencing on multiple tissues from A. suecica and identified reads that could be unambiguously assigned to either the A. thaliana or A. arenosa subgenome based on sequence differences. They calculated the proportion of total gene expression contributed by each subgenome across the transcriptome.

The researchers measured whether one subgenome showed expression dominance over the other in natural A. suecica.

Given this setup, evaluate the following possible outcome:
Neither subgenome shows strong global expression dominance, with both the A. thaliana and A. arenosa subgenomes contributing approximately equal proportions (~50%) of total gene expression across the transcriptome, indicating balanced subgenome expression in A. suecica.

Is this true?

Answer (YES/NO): YES